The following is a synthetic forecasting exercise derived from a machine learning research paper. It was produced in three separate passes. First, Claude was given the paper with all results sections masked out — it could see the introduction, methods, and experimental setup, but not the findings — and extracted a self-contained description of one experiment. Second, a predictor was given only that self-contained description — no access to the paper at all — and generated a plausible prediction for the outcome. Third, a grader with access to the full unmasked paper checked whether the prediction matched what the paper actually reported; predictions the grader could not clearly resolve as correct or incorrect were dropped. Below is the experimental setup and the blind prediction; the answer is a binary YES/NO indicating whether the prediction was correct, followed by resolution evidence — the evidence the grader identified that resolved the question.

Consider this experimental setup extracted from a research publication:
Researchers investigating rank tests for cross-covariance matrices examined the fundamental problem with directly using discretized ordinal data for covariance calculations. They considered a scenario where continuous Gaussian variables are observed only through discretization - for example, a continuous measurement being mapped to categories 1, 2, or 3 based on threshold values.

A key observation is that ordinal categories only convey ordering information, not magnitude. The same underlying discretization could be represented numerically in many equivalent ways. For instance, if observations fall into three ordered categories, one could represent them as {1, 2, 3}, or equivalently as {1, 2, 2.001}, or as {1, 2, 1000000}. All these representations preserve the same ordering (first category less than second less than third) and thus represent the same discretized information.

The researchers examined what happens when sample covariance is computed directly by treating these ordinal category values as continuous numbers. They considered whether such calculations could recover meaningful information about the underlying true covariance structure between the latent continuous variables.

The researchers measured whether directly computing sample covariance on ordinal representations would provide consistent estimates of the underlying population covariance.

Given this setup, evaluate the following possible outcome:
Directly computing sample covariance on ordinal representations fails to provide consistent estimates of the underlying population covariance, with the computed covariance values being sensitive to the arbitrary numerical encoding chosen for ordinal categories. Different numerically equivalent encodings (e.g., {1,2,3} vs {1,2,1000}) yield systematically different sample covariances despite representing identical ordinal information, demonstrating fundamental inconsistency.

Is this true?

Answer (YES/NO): YES